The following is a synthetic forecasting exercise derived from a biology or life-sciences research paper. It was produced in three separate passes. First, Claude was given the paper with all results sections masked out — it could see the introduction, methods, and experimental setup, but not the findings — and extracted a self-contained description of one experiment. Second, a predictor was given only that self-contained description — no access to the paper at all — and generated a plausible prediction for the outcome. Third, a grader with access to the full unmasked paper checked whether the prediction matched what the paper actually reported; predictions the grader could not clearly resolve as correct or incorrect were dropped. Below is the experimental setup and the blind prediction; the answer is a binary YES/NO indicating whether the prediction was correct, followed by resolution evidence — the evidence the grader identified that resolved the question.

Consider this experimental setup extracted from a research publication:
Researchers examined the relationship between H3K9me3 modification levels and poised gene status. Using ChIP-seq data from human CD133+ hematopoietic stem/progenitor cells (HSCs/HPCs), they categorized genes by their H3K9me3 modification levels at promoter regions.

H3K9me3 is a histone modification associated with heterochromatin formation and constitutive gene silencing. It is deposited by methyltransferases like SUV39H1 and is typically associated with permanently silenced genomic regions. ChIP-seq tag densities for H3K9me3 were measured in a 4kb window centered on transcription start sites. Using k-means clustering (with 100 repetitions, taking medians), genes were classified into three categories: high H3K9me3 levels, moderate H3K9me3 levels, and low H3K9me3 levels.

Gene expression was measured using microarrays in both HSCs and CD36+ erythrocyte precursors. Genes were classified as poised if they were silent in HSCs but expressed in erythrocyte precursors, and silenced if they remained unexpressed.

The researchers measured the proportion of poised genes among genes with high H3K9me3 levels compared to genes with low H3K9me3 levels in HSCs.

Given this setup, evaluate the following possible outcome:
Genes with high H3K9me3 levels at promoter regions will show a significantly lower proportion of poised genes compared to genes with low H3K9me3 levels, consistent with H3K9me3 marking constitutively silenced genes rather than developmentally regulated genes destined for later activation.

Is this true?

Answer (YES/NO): YES